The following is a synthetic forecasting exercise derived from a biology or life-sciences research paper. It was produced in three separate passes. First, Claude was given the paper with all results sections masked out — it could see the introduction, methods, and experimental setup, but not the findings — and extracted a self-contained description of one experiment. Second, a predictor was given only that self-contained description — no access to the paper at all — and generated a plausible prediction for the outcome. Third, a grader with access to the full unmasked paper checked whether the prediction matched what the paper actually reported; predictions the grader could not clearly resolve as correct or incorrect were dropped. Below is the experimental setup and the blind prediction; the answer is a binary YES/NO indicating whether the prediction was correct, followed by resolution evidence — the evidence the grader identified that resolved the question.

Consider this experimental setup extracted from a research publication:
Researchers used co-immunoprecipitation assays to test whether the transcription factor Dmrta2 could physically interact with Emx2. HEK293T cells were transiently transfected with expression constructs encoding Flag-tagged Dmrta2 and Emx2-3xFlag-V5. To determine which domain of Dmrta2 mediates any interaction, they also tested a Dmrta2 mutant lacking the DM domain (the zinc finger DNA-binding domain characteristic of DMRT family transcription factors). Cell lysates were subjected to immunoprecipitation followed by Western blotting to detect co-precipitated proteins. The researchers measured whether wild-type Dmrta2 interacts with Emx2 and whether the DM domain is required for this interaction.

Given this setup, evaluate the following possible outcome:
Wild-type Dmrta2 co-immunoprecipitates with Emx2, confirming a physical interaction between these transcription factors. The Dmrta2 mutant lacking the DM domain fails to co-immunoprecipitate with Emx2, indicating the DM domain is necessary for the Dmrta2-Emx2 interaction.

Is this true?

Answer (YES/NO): YES